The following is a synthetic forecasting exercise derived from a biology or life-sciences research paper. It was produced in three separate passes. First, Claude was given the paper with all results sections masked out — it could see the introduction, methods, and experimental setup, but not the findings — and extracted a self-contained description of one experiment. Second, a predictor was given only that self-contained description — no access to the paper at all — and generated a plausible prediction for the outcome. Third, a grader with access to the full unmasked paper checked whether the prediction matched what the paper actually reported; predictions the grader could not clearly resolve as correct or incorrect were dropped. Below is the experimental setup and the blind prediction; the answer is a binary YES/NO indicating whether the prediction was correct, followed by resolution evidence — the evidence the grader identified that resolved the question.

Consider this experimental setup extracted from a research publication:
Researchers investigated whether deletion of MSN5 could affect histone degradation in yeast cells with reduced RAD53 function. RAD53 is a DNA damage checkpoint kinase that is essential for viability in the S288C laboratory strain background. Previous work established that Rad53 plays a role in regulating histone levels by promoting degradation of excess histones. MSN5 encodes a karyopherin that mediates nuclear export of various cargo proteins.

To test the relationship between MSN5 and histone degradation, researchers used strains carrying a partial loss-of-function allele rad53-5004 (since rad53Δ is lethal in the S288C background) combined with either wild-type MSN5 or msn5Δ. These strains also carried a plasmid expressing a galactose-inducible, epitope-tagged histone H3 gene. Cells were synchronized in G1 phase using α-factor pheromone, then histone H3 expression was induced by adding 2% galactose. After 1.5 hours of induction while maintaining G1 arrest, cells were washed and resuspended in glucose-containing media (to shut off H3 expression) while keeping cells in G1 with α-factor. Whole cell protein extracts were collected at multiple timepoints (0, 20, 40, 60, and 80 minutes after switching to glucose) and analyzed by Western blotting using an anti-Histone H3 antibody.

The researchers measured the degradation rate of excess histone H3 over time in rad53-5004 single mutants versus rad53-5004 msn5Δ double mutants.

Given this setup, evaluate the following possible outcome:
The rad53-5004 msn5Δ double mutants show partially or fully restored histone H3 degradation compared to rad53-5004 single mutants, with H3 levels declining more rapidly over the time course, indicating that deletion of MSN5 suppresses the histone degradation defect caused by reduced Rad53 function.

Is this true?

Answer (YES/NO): YES